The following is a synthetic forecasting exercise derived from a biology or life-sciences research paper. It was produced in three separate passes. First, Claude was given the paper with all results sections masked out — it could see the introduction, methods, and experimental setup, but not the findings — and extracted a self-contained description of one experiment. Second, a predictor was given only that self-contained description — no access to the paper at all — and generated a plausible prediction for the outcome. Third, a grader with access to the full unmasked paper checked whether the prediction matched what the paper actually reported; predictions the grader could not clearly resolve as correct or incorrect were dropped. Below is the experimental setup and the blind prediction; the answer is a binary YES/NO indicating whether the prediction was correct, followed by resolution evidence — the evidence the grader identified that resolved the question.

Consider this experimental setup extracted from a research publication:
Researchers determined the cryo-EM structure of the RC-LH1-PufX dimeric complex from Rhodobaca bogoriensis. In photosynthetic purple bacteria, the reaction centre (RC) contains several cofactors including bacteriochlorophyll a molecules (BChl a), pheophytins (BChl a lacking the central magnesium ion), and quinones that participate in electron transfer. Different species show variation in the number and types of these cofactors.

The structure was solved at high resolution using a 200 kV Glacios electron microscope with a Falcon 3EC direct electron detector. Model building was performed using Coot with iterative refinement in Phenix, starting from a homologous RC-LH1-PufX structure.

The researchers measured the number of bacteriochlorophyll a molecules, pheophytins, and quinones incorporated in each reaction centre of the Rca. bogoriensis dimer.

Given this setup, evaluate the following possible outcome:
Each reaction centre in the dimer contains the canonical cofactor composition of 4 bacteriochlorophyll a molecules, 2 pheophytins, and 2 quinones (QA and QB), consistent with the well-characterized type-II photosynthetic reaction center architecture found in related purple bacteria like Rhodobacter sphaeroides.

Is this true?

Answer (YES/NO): NO